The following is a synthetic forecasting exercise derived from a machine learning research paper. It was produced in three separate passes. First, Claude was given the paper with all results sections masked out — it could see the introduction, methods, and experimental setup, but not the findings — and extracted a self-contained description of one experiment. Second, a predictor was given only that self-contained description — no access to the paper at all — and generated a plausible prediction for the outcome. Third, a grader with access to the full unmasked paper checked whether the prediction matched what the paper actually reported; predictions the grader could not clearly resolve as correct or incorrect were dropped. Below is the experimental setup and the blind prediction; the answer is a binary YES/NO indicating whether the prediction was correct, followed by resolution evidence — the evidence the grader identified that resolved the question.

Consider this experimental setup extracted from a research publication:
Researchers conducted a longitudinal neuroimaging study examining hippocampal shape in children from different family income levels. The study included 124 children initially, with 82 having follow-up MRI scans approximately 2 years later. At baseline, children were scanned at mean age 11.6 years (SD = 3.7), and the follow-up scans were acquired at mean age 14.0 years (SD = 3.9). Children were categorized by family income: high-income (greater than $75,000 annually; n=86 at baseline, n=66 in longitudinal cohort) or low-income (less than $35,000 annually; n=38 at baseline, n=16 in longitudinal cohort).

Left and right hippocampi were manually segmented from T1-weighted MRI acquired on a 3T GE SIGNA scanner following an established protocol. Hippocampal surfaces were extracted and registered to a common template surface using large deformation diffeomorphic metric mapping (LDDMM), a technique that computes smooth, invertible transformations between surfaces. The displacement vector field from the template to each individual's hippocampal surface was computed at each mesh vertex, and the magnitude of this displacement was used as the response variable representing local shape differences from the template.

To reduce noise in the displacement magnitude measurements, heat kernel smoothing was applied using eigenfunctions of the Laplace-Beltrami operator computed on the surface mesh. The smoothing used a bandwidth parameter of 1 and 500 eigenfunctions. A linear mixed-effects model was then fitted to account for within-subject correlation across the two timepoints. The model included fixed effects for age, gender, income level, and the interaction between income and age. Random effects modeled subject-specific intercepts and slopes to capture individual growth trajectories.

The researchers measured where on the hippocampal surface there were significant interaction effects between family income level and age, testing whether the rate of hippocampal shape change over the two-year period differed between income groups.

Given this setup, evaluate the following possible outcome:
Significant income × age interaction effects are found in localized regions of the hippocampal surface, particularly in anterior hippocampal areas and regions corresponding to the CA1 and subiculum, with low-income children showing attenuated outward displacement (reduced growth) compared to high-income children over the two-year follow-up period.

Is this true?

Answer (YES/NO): NO